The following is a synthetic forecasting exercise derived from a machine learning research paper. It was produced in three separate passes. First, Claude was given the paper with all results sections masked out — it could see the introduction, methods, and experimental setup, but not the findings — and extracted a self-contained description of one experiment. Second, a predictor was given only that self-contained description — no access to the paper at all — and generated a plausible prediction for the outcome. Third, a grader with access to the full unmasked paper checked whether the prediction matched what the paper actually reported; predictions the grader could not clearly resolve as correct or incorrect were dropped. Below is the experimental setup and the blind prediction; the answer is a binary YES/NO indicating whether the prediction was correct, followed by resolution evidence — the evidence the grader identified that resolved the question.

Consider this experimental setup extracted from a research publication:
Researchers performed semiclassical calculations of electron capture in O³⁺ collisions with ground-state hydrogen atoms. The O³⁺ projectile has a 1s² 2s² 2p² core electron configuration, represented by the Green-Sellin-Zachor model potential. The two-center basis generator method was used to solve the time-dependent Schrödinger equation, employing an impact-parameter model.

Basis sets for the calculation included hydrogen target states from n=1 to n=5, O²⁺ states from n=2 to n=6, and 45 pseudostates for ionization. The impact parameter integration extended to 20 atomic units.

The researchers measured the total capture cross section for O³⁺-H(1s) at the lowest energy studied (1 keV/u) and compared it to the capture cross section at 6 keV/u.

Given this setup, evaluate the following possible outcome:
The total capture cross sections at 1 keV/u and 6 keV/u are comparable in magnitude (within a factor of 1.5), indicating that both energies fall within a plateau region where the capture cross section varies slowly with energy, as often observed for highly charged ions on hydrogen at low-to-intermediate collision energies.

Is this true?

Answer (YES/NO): NO